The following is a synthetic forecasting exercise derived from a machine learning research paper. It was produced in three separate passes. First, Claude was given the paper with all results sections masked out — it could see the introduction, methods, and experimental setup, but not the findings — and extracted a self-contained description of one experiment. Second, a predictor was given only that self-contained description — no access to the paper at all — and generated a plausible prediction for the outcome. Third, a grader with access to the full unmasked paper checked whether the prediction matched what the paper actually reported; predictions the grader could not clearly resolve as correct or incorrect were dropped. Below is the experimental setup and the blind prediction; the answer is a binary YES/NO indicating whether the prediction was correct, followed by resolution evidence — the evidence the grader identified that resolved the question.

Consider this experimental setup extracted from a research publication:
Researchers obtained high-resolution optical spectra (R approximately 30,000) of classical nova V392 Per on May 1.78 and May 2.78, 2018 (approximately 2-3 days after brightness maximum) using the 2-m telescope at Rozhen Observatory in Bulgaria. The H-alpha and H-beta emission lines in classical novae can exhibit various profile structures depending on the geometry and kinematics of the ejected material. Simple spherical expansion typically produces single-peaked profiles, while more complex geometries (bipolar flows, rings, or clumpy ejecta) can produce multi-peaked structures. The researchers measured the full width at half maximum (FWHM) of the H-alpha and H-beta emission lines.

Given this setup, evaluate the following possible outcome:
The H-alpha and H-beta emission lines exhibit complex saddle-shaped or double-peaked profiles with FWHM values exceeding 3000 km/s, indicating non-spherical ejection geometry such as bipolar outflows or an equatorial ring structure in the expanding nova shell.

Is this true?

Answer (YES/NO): NO